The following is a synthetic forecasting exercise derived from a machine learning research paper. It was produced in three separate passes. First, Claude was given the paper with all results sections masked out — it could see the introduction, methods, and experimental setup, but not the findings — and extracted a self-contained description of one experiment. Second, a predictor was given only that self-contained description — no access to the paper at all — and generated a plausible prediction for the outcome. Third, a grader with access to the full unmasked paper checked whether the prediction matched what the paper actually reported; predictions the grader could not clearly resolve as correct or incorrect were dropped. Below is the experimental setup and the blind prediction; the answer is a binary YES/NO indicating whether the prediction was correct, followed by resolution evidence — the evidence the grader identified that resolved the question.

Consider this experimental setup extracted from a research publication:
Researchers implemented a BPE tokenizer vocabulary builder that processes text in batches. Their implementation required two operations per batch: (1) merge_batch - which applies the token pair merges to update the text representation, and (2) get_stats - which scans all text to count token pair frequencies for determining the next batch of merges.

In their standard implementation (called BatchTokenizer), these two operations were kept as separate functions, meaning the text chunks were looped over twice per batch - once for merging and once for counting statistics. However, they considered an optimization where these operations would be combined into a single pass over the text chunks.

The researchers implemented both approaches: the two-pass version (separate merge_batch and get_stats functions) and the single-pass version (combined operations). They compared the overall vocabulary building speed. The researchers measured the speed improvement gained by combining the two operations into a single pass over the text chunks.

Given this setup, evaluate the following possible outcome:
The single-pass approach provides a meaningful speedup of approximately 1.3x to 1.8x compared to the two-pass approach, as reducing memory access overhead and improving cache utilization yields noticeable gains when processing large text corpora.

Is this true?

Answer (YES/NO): NO